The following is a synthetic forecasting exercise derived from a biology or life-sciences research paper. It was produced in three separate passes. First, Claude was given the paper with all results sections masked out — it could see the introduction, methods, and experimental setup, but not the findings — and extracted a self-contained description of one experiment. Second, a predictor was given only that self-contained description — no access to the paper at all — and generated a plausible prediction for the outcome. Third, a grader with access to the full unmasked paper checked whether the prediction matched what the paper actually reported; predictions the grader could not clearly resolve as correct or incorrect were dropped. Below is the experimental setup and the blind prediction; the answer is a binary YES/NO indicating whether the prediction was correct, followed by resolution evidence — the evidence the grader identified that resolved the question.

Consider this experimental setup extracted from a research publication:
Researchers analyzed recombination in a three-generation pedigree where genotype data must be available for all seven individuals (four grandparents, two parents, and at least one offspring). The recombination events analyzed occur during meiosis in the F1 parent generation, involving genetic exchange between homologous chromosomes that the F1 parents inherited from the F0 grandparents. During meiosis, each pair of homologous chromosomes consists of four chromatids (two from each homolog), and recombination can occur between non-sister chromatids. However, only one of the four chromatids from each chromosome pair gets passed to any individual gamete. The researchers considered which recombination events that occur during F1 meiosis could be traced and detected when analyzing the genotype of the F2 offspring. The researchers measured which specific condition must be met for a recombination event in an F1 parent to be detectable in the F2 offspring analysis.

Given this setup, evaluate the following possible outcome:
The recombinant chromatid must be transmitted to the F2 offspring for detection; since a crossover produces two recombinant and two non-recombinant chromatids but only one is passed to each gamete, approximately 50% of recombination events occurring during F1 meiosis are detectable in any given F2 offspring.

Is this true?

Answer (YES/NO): NO